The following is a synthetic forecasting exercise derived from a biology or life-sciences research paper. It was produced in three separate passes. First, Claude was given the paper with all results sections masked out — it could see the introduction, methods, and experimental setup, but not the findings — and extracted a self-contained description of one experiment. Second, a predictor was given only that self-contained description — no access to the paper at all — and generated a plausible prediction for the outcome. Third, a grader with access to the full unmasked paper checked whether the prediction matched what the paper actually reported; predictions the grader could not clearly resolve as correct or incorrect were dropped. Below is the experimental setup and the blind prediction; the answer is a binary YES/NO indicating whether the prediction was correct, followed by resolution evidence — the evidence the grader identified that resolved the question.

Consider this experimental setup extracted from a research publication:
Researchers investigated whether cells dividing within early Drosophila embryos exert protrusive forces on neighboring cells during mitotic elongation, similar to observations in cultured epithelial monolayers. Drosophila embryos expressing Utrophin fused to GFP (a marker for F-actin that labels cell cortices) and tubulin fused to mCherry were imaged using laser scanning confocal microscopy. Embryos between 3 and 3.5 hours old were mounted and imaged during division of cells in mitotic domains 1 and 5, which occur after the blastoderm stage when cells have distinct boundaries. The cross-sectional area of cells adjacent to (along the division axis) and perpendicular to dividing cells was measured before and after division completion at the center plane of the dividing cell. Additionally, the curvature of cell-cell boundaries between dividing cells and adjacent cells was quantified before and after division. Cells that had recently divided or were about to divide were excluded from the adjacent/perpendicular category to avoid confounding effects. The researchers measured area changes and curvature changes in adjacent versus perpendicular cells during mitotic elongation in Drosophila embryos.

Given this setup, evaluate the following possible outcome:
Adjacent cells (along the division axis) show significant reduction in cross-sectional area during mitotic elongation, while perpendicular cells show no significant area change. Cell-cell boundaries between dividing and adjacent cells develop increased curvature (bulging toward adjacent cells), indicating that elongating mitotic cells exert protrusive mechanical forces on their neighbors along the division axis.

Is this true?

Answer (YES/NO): YES